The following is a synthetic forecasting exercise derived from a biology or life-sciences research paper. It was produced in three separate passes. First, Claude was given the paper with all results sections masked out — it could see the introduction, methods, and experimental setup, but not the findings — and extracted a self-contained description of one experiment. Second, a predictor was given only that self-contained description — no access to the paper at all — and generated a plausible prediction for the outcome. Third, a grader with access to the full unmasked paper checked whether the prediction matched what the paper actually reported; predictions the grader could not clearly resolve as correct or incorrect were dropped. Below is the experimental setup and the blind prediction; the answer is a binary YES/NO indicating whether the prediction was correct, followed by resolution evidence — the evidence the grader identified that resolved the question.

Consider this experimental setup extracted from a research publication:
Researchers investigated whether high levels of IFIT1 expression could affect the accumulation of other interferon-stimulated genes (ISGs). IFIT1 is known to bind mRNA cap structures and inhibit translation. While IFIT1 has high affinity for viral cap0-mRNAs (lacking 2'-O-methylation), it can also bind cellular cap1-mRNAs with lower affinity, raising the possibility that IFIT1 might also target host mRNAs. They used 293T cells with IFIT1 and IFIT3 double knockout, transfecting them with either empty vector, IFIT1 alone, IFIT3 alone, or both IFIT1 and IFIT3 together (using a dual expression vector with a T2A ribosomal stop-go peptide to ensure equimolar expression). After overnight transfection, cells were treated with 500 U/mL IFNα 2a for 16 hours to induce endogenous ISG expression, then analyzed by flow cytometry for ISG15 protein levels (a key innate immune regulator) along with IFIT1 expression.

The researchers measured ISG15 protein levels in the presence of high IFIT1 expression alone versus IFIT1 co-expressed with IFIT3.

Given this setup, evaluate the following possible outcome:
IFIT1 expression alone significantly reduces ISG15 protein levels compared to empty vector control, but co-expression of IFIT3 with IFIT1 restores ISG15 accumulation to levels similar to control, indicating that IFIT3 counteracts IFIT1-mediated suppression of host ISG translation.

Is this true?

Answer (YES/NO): YES